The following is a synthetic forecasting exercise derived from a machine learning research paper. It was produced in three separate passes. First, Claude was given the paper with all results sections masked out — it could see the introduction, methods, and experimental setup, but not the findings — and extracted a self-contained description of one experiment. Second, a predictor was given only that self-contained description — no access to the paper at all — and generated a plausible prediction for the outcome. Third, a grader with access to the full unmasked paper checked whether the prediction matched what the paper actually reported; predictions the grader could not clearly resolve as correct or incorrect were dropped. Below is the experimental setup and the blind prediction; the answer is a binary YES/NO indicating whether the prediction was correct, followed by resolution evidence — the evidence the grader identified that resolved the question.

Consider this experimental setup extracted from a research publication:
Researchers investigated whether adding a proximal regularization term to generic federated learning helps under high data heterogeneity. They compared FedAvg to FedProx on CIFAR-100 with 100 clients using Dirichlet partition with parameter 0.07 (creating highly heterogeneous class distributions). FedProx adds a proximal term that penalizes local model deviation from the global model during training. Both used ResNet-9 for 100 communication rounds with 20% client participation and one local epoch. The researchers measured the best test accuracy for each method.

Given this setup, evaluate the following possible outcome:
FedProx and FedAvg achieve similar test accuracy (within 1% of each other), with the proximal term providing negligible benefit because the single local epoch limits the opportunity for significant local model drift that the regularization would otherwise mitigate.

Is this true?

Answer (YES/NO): YES